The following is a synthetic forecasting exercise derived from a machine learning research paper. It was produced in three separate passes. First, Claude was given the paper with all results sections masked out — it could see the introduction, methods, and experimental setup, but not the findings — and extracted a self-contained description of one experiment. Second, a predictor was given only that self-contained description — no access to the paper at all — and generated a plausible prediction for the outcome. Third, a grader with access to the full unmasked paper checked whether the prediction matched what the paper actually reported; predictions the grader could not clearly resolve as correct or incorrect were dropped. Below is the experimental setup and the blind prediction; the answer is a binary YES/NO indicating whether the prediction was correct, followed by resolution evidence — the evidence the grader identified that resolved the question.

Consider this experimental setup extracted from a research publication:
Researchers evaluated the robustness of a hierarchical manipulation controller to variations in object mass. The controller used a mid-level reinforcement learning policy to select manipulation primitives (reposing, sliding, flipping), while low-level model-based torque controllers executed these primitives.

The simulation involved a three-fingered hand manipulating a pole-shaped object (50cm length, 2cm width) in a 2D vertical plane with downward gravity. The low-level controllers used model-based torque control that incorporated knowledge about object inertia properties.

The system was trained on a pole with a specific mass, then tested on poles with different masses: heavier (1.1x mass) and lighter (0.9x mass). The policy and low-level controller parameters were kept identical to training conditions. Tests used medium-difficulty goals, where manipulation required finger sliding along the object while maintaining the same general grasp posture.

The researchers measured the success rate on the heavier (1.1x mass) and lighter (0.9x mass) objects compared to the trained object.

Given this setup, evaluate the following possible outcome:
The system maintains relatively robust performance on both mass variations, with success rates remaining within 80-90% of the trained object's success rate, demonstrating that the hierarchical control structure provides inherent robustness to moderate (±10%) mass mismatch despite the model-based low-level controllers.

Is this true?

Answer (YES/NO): NO